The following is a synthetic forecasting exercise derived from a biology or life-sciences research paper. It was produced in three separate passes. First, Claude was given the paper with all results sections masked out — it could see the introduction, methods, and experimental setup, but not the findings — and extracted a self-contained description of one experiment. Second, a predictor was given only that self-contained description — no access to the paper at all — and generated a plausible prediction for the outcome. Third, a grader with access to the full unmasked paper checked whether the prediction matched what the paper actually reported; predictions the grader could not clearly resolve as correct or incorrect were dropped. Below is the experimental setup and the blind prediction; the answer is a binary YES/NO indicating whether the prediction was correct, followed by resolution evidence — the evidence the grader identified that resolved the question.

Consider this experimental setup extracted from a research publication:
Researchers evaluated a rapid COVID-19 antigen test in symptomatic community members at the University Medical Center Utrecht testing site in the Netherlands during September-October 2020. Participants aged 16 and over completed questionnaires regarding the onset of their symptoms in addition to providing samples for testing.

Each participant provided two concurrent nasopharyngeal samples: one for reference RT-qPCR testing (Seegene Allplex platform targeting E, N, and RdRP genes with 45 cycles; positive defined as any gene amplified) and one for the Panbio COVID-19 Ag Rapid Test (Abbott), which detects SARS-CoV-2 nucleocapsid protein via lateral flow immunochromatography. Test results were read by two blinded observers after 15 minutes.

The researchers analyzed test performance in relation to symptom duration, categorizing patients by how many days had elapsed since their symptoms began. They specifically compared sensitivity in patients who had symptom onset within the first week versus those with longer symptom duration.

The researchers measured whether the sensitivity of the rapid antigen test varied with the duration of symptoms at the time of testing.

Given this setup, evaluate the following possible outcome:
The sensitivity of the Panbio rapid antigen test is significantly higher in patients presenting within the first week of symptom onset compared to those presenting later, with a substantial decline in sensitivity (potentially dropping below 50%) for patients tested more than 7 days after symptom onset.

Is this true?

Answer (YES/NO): NO